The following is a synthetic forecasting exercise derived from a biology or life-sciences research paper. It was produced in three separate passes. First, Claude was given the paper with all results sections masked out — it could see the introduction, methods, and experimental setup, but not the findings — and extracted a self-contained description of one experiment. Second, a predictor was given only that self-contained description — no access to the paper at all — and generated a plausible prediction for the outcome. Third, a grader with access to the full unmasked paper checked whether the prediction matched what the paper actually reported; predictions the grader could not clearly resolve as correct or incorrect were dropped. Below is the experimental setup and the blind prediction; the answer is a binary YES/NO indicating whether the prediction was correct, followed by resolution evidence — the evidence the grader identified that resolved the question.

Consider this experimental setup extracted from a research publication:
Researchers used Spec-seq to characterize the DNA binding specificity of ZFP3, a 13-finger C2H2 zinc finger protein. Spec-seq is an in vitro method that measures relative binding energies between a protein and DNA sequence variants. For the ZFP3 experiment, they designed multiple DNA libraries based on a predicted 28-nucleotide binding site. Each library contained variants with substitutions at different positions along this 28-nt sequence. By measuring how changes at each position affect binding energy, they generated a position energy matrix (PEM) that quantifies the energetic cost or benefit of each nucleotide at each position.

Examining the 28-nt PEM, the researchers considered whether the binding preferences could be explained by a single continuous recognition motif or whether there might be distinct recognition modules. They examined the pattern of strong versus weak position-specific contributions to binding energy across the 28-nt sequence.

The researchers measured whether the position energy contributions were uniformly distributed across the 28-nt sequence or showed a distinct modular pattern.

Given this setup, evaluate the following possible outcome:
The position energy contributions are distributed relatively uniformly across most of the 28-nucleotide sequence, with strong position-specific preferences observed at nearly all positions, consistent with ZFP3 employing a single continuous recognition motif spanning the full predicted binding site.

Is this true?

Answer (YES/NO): NO